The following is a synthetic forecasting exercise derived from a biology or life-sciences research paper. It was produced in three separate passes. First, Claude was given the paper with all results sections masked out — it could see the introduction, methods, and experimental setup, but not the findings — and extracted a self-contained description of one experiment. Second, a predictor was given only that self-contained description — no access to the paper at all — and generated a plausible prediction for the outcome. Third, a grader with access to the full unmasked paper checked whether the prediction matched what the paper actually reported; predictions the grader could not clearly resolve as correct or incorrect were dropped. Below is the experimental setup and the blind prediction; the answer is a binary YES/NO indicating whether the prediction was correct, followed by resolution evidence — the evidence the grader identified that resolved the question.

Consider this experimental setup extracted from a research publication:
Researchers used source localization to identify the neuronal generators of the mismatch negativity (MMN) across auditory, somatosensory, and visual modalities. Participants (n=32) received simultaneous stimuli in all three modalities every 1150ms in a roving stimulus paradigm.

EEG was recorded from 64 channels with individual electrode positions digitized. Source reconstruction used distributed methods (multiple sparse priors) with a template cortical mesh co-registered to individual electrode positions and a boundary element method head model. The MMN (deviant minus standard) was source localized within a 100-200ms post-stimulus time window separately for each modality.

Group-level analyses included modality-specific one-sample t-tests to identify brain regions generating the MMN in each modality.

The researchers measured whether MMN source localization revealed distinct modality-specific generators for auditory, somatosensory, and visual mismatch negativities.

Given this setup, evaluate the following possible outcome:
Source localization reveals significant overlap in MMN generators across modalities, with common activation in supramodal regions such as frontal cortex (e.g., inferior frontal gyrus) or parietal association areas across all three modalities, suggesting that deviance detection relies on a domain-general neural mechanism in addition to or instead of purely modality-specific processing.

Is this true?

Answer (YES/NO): YES